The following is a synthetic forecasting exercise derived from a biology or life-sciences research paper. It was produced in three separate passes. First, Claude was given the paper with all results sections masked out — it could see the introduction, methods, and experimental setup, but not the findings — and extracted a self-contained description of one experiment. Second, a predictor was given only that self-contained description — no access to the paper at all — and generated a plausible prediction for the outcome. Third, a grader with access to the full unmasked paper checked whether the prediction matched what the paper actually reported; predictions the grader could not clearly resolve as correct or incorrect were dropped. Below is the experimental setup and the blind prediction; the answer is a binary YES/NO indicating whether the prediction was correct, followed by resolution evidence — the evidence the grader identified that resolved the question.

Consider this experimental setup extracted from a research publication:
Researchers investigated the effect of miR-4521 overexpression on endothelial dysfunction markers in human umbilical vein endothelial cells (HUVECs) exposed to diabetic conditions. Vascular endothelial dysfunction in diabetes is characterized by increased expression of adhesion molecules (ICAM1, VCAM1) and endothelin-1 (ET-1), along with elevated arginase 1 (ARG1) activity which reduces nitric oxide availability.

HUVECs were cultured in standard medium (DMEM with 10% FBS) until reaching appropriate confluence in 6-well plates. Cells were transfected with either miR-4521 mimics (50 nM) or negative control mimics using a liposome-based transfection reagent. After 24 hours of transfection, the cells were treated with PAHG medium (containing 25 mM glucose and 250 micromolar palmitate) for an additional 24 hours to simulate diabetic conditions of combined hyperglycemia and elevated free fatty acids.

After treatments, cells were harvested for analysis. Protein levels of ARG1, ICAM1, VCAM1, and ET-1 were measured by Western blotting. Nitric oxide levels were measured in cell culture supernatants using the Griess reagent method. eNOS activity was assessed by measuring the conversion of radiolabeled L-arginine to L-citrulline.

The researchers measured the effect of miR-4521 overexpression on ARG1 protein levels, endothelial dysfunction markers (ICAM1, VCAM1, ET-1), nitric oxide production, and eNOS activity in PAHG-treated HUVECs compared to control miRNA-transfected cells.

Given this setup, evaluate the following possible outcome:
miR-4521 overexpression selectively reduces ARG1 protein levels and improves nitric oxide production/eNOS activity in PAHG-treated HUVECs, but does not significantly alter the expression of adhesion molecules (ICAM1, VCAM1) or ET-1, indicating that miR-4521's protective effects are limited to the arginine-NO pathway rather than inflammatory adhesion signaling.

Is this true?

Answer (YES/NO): NO